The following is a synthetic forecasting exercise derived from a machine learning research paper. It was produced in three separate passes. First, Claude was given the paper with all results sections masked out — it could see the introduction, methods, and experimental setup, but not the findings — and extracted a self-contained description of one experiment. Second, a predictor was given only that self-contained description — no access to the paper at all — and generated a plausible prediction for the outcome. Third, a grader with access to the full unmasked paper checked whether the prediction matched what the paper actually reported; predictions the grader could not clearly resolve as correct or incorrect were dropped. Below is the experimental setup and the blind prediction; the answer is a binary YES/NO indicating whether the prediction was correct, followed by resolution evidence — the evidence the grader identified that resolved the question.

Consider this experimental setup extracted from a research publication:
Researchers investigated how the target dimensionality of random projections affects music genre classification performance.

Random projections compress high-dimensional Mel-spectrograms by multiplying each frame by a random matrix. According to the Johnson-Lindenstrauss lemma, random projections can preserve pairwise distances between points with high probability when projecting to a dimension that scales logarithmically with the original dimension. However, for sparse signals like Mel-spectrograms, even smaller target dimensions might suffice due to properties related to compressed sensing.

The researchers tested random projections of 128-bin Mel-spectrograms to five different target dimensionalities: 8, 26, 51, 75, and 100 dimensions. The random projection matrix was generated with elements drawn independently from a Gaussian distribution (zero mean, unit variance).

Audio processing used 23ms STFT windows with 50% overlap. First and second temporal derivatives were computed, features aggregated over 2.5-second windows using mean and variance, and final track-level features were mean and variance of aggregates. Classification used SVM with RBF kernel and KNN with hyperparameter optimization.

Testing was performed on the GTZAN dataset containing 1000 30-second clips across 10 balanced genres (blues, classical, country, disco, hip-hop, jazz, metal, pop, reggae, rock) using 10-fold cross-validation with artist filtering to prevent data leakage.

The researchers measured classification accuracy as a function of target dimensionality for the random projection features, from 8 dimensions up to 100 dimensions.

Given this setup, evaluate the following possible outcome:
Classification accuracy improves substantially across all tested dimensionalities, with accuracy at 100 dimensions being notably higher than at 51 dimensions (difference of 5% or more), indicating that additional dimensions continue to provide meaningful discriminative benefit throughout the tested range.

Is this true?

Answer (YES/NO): NO